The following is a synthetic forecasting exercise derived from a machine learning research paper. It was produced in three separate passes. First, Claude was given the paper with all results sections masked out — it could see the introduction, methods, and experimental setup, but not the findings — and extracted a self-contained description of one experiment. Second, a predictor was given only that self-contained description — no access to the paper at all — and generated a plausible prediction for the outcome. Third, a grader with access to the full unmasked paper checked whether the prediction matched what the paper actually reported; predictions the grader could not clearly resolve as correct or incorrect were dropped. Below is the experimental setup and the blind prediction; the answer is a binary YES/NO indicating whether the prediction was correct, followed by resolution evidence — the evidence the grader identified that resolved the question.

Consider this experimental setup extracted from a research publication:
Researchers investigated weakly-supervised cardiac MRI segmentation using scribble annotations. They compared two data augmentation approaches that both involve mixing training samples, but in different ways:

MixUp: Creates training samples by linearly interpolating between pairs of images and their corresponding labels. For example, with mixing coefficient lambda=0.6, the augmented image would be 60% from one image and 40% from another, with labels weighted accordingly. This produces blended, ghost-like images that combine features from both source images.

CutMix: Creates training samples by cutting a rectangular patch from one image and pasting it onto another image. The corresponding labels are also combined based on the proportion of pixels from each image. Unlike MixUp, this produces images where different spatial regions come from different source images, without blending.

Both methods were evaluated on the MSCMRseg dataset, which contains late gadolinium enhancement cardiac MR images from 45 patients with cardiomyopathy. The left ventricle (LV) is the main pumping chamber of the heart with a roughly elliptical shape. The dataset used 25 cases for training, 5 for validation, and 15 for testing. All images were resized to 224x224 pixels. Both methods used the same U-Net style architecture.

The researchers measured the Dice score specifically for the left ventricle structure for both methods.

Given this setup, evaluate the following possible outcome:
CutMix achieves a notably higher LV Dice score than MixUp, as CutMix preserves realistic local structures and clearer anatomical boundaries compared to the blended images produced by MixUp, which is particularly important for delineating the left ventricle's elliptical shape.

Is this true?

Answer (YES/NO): NO